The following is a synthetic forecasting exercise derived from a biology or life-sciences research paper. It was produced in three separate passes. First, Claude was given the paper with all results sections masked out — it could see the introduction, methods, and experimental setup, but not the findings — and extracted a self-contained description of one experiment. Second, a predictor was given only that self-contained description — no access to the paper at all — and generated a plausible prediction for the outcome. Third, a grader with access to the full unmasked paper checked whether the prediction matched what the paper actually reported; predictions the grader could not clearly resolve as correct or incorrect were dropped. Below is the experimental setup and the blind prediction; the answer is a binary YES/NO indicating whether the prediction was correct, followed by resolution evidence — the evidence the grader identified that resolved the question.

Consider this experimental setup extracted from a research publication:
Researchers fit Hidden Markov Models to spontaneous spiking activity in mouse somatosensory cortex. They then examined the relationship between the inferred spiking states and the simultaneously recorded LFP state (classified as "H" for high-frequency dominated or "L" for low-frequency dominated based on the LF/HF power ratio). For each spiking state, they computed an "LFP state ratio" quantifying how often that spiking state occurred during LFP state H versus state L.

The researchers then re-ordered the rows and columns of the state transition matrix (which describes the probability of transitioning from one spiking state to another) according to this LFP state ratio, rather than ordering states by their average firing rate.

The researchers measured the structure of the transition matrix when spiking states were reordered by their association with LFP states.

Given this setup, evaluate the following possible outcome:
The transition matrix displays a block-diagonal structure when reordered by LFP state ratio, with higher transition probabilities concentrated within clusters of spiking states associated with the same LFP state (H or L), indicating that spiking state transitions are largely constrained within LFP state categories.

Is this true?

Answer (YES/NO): YES